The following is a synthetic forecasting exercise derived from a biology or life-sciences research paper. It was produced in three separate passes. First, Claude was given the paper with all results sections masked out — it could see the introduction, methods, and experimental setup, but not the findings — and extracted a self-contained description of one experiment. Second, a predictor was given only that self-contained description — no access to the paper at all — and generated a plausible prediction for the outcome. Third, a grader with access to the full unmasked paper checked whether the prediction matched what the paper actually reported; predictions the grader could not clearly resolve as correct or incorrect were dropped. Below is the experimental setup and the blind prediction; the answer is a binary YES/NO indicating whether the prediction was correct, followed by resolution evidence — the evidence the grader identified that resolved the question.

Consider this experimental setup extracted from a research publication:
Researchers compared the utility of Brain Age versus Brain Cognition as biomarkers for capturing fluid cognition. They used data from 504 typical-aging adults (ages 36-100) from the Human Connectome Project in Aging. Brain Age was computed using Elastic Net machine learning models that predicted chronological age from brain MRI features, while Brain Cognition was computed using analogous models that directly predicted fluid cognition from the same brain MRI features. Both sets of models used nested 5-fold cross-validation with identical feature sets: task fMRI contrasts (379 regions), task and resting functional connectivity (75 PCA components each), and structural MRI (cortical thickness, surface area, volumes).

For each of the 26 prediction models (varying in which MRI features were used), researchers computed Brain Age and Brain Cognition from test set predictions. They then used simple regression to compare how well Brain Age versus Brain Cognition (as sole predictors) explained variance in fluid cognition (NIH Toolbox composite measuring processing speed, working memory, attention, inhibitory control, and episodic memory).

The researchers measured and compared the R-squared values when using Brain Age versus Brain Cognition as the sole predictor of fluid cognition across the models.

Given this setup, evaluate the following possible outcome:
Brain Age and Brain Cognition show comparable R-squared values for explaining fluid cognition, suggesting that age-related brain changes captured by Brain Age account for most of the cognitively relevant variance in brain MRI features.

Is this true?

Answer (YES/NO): NO